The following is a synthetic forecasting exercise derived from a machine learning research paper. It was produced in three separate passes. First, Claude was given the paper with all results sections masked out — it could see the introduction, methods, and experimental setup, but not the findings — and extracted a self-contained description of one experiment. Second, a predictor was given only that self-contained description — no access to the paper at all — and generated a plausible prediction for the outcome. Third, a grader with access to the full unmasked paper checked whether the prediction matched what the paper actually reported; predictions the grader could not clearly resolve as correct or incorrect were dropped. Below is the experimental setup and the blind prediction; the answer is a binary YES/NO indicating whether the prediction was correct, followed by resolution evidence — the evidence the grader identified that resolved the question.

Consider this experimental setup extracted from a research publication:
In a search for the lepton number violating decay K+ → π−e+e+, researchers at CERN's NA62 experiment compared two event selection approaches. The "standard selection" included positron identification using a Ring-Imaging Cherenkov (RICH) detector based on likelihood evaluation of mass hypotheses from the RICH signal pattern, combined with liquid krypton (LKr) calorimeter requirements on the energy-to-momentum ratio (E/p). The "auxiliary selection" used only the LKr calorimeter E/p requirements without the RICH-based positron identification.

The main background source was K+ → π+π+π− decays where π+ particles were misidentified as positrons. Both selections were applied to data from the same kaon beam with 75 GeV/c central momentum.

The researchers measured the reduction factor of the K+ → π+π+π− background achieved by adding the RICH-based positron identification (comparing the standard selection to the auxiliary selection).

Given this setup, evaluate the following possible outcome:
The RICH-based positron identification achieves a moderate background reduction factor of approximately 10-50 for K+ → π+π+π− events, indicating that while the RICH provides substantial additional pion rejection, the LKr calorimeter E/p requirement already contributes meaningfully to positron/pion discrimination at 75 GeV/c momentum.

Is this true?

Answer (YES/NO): NO